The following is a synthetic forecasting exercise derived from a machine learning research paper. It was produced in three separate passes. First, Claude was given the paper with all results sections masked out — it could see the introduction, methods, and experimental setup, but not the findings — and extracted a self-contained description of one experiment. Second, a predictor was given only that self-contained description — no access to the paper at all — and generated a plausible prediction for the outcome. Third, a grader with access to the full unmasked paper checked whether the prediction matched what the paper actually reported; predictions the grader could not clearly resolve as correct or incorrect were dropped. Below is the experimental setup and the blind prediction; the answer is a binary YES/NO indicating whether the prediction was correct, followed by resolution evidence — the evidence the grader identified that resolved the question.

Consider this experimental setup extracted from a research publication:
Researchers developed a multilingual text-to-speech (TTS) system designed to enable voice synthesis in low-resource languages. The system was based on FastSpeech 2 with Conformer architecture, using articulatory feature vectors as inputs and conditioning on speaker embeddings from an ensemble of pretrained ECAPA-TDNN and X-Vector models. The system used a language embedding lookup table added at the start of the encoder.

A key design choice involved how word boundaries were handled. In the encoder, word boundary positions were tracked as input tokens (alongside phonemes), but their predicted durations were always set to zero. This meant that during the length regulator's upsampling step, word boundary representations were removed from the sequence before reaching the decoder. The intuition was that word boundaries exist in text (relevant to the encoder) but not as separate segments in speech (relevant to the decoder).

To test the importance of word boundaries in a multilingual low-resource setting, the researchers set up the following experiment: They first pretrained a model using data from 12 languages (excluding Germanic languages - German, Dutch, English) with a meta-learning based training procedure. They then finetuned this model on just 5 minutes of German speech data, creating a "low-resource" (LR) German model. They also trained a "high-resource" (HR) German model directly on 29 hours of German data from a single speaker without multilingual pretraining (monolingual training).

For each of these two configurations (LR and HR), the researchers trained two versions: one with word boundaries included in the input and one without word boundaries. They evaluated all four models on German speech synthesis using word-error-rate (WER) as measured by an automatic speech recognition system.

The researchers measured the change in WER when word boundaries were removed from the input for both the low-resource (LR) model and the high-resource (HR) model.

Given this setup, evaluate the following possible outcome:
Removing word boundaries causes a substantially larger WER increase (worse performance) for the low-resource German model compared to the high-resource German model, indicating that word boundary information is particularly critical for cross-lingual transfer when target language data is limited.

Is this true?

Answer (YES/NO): YES